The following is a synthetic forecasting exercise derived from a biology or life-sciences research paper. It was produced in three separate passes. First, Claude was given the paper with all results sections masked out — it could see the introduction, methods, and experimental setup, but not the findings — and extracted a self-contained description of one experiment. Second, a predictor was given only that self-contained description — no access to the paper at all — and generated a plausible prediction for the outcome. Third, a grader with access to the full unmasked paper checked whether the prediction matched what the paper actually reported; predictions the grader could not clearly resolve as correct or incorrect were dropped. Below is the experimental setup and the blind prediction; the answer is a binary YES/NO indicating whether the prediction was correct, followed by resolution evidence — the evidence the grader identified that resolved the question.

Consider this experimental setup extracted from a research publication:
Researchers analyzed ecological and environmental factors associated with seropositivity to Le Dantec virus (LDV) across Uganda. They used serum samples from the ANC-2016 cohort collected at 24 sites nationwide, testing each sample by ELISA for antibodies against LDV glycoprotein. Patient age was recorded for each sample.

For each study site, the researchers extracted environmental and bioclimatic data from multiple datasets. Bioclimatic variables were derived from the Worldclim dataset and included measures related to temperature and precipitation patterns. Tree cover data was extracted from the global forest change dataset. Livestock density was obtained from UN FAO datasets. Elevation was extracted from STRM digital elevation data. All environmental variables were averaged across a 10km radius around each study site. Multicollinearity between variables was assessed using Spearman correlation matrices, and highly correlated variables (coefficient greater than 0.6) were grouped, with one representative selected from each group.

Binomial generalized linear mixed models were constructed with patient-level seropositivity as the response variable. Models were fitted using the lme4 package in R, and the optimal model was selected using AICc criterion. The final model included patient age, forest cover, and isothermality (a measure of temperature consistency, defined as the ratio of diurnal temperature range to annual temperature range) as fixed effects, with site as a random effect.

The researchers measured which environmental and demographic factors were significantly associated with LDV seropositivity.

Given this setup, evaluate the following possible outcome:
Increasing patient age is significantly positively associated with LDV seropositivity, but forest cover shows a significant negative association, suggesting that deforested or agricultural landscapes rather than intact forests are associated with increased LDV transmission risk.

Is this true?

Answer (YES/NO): NO